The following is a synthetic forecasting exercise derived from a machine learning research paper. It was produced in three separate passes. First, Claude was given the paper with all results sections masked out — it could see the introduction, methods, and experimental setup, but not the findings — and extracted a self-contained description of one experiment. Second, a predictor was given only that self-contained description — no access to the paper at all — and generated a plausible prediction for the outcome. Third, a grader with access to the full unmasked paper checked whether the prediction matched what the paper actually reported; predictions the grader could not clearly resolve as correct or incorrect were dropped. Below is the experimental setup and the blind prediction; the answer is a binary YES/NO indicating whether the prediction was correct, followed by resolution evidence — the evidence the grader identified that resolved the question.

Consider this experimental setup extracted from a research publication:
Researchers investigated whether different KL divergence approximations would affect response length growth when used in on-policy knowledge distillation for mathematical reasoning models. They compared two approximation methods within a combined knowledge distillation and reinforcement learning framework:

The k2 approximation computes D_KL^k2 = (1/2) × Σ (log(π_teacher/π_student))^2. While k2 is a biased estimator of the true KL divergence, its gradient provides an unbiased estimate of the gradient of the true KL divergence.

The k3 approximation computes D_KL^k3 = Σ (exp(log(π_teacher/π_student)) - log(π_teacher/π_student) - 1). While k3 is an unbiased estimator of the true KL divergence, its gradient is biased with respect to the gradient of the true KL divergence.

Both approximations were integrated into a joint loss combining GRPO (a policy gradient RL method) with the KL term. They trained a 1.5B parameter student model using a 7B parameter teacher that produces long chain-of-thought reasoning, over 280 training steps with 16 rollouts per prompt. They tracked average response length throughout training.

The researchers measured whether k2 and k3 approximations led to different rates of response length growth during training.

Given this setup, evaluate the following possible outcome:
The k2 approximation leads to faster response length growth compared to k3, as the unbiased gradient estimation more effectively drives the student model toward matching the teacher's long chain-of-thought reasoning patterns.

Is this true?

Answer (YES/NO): YES